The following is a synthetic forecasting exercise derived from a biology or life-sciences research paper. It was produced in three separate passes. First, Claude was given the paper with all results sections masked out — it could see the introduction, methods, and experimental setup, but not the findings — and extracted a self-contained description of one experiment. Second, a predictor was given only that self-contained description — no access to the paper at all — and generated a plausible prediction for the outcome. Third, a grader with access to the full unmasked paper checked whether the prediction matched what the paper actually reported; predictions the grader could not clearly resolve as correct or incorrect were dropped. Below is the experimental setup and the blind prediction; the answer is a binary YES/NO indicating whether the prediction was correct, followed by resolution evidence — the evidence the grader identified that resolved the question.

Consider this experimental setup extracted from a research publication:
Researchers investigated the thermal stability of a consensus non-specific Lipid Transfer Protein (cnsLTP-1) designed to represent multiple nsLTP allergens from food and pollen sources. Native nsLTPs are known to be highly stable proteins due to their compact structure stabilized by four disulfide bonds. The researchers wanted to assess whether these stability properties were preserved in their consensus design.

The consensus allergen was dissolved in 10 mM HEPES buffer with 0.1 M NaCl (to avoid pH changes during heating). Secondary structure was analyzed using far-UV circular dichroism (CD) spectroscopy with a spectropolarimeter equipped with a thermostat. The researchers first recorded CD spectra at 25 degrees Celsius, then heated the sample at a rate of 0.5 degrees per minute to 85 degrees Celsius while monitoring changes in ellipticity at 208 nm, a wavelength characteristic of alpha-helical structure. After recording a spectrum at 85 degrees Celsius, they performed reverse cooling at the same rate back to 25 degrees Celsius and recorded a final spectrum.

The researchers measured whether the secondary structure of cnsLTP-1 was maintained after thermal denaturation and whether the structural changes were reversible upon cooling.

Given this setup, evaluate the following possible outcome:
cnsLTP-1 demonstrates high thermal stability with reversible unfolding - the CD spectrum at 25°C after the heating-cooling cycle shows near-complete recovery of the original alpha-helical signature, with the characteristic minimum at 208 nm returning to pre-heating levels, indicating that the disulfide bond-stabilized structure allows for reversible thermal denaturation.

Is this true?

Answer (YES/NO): YES